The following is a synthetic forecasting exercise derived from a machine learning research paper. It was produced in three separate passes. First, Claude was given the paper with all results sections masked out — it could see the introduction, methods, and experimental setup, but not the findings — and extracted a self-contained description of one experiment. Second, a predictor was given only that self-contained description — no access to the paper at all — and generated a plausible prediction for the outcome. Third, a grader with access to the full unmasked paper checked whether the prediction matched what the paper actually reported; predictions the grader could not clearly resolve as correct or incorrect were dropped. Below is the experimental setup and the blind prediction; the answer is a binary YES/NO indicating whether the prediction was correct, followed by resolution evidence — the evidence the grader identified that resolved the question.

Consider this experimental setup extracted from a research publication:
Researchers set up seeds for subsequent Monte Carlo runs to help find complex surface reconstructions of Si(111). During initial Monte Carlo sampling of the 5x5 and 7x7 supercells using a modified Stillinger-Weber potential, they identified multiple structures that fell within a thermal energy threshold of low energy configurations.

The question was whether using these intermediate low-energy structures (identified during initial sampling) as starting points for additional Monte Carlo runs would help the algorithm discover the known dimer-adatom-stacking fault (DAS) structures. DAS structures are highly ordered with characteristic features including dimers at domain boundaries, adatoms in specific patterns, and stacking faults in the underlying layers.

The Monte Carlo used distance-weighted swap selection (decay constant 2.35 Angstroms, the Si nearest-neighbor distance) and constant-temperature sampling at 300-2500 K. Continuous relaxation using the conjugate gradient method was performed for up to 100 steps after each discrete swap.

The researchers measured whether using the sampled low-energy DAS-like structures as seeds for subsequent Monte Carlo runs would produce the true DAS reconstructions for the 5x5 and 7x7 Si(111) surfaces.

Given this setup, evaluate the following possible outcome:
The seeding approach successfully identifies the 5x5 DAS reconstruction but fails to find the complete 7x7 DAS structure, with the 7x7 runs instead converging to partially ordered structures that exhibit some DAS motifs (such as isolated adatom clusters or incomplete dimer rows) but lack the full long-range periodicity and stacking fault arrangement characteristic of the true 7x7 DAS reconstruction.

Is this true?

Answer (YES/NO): NO